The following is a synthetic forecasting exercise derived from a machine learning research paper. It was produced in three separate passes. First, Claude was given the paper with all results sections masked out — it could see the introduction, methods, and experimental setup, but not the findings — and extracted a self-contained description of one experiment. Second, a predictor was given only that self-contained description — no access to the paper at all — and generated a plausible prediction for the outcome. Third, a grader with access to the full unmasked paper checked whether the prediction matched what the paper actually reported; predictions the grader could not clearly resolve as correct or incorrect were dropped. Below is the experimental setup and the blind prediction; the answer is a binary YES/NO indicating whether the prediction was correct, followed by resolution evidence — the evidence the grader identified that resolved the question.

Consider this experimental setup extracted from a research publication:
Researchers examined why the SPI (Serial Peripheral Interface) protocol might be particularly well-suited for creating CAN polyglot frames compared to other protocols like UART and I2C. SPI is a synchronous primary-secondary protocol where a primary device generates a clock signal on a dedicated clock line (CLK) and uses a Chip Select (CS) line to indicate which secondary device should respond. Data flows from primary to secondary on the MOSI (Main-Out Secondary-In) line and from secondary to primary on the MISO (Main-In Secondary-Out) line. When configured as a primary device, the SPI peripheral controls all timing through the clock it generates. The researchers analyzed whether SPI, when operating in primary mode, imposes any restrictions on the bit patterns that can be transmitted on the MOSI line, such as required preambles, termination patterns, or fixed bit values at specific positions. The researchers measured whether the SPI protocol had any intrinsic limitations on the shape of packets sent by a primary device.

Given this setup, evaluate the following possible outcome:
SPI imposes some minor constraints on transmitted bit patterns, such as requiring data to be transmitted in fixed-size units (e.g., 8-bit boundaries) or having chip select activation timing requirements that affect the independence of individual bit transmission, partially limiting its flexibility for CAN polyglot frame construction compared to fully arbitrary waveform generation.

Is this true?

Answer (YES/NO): NO